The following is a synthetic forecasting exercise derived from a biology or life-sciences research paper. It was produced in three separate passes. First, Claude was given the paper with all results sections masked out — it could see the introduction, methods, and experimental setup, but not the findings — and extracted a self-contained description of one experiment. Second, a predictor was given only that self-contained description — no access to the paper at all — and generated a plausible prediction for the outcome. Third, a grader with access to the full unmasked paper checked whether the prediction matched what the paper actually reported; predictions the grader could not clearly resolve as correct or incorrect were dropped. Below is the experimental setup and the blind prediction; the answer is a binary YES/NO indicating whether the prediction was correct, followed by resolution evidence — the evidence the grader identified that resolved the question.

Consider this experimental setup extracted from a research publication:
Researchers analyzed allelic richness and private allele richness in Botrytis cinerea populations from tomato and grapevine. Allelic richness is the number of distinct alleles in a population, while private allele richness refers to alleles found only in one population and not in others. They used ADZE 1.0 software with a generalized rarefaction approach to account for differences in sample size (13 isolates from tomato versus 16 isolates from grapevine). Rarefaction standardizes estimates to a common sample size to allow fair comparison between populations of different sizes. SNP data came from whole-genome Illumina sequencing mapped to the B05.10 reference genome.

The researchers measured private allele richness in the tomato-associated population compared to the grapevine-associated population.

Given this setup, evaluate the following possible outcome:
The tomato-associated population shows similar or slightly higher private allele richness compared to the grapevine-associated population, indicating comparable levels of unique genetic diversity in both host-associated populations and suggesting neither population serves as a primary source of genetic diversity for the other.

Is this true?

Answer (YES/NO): NO